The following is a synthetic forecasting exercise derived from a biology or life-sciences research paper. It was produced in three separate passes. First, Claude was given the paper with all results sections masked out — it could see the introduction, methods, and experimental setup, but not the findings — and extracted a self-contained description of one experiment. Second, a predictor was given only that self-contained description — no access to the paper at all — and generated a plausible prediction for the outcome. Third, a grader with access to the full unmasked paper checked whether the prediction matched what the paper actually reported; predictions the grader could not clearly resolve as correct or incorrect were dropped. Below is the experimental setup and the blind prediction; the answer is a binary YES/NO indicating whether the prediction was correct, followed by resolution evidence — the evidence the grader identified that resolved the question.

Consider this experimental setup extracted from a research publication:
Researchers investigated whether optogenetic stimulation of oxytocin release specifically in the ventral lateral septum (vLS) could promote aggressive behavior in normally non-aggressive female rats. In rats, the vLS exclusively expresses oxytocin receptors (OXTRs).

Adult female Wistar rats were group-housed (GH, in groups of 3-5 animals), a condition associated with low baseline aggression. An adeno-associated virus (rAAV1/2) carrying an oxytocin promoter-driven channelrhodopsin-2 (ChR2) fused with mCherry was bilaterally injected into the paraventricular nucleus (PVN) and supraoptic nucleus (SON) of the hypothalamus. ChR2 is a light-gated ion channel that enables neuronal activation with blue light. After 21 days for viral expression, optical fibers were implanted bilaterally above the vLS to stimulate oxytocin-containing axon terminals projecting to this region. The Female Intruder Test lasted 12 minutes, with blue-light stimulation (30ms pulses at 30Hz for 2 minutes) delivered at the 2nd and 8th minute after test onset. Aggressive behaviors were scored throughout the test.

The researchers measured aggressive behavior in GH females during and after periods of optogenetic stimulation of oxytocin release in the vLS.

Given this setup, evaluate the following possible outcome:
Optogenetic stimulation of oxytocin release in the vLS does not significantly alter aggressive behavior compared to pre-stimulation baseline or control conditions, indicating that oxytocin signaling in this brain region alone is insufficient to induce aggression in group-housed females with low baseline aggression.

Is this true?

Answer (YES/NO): NO